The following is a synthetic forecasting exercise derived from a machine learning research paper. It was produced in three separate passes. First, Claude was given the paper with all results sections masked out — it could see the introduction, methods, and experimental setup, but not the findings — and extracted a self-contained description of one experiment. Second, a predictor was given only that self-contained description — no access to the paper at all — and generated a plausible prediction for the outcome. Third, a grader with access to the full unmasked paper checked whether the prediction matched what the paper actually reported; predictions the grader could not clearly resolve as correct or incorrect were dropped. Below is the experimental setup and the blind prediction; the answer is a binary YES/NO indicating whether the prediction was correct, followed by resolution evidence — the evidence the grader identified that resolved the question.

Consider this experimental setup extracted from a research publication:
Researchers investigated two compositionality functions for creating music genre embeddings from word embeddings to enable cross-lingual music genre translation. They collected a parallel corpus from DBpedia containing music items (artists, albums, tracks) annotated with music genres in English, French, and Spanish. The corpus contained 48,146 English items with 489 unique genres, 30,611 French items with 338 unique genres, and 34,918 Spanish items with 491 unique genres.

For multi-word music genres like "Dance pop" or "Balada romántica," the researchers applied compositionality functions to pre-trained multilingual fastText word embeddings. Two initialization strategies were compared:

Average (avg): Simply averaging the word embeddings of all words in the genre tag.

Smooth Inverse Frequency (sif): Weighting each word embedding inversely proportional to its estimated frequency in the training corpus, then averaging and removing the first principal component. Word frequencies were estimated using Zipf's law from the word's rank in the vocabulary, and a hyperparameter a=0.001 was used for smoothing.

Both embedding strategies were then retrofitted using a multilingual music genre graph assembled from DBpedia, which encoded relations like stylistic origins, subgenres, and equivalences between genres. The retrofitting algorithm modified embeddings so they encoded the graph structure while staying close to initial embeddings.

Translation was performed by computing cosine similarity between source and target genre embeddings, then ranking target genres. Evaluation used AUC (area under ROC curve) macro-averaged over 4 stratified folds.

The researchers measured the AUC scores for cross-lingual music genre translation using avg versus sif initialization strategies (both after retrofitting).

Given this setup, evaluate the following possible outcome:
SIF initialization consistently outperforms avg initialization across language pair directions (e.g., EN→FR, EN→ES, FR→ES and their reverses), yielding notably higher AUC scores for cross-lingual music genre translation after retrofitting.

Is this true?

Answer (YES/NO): YES